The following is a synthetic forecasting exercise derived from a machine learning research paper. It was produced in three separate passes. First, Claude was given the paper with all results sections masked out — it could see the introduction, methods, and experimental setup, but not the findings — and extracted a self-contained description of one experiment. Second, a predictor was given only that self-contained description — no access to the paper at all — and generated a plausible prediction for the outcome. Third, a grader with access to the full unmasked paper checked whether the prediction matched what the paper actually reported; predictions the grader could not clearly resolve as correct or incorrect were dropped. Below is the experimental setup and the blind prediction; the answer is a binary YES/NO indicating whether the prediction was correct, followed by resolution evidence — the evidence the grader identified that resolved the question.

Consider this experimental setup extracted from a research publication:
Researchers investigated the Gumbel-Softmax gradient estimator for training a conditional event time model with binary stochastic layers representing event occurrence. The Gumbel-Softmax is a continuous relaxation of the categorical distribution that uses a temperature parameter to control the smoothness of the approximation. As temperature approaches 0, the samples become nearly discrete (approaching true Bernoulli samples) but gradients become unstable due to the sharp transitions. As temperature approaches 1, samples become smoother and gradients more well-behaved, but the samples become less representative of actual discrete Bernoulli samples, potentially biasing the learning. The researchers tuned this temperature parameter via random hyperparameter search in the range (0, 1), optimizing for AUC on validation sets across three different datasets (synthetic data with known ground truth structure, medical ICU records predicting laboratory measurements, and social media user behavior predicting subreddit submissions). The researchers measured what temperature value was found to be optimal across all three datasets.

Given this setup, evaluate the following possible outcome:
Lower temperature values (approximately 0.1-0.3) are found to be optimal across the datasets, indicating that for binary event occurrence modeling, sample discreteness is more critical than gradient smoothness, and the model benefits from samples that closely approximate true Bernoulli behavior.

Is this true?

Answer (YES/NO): YES